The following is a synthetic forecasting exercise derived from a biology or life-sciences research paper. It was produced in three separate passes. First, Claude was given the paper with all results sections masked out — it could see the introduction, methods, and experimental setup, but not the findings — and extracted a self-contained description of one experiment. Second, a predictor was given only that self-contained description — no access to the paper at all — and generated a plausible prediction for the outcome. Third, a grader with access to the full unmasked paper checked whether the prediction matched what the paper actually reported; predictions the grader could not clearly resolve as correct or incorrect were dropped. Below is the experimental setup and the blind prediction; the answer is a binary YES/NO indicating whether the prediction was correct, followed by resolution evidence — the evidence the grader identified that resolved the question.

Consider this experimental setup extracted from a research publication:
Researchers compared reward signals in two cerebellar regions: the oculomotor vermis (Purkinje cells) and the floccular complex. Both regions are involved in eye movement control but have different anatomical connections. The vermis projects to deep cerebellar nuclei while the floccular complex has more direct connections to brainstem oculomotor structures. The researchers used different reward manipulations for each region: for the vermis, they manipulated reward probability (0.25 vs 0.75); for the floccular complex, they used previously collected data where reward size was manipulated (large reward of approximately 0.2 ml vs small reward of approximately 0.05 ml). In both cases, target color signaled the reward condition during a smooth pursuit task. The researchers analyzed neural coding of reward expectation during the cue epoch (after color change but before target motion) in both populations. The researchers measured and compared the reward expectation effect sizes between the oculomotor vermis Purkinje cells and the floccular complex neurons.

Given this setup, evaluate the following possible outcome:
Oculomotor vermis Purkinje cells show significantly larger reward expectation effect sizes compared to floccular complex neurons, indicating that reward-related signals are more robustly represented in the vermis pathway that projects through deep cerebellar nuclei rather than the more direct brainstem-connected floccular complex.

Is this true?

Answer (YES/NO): NO